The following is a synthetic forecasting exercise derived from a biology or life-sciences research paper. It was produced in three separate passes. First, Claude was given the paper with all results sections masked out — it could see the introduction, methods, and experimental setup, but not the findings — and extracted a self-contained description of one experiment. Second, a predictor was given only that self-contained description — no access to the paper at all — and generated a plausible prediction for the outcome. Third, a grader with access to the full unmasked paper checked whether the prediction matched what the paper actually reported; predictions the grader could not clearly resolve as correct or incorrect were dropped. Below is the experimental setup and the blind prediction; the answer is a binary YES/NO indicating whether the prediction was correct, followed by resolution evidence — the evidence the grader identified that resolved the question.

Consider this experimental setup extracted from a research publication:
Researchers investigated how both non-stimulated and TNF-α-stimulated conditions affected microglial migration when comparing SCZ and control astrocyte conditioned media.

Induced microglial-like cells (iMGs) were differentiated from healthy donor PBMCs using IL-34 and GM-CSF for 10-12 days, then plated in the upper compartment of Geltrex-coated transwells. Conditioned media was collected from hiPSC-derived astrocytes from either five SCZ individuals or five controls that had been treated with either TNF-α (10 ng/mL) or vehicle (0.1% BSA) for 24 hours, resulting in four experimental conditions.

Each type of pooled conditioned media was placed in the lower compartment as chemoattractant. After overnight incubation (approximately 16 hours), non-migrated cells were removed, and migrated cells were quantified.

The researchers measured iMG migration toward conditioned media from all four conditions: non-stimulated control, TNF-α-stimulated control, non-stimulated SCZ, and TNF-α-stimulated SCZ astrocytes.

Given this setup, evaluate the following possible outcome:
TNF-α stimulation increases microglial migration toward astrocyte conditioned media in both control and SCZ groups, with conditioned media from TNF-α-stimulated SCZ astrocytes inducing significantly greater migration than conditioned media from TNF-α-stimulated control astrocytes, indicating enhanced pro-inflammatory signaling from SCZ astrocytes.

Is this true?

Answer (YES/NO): NO